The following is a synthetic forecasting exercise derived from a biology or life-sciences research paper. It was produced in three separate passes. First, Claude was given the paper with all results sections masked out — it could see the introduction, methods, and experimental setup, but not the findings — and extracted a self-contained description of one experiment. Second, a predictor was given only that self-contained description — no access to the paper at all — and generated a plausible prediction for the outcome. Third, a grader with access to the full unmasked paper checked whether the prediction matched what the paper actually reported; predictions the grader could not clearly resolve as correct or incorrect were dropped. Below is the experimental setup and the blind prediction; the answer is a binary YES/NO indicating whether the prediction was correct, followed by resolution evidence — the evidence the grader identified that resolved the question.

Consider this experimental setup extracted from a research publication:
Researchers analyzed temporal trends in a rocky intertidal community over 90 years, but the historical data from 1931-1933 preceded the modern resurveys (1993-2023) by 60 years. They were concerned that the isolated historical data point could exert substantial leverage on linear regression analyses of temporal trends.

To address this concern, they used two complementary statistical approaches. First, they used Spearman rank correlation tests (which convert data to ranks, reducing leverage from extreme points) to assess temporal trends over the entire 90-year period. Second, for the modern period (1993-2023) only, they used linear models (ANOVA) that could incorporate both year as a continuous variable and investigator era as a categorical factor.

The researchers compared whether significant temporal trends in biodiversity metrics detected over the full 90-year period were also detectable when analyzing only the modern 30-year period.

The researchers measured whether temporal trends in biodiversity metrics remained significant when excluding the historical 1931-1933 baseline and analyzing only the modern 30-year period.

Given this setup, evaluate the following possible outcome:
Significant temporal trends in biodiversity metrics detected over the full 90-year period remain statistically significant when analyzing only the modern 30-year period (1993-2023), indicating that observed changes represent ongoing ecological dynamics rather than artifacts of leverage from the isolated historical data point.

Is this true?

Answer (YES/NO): YES